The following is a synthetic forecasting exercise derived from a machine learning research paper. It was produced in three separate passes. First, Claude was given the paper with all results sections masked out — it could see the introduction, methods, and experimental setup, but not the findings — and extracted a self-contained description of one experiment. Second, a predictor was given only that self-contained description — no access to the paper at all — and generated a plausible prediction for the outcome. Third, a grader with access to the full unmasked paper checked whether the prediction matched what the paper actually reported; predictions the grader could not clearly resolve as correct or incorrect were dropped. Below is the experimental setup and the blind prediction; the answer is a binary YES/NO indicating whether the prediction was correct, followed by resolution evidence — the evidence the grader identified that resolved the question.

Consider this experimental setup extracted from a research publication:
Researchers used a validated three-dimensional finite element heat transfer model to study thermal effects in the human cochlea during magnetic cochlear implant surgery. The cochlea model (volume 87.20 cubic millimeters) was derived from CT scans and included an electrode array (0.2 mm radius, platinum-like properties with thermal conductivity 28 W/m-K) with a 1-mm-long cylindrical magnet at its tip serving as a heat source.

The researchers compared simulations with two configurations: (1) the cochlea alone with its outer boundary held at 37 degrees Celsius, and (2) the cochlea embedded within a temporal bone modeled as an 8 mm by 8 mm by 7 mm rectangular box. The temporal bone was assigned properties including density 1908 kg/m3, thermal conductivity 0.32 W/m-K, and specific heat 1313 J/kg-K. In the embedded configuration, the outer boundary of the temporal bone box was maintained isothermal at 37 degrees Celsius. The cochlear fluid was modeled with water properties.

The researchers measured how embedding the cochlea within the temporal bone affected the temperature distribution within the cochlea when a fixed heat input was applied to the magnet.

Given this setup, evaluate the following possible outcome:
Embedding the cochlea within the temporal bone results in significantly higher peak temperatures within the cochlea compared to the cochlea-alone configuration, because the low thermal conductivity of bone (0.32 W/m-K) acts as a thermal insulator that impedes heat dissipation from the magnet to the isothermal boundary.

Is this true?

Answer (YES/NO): NO